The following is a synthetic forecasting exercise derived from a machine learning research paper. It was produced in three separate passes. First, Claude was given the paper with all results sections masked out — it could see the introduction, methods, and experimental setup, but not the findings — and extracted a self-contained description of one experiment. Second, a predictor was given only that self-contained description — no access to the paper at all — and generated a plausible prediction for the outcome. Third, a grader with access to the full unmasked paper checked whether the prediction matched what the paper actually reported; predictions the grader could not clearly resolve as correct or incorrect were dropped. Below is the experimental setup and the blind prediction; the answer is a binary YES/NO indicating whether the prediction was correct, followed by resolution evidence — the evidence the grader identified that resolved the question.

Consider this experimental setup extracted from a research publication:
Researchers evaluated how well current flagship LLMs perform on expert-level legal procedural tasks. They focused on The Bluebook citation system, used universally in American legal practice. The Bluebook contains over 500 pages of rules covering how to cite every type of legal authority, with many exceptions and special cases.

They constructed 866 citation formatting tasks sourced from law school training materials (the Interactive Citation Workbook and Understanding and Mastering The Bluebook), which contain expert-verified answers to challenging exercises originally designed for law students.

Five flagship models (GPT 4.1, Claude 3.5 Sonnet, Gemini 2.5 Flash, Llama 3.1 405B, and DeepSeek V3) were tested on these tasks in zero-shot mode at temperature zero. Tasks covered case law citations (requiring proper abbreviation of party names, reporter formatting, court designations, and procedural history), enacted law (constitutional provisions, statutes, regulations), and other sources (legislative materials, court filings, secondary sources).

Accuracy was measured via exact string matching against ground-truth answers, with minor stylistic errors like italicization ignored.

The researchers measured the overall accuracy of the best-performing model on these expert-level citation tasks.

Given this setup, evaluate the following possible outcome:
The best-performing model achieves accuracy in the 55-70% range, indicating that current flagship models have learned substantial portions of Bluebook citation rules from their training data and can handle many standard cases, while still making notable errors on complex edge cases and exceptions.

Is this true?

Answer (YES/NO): NO